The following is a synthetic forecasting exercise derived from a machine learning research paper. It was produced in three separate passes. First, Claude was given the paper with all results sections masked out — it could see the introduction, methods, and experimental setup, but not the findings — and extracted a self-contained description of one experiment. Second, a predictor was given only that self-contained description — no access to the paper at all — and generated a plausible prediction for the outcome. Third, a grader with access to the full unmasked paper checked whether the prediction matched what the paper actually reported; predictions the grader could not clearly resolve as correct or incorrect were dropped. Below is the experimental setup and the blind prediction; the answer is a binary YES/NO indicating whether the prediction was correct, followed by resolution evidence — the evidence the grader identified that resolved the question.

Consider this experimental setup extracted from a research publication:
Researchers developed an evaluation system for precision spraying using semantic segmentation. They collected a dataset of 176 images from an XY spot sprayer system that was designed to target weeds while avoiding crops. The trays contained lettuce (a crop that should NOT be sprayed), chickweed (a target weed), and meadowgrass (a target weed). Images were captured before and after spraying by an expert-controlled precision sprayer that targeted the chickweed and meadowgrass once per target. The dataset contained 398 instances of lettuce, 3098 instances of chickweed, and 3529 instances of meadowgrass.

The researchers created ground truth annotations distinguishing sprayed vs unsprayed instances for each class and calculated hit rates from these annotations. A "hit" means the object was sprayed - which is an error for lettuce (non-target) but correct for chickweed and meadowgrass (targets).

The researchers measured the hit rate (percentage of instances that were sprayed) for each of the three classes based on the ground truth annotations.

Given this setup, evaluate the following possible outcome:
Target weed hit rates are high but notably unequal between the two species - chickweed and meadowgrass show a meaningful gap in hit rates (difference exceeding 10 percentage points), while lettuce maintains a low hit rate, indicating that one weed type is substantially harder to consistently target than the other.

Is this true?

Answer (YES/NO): NO